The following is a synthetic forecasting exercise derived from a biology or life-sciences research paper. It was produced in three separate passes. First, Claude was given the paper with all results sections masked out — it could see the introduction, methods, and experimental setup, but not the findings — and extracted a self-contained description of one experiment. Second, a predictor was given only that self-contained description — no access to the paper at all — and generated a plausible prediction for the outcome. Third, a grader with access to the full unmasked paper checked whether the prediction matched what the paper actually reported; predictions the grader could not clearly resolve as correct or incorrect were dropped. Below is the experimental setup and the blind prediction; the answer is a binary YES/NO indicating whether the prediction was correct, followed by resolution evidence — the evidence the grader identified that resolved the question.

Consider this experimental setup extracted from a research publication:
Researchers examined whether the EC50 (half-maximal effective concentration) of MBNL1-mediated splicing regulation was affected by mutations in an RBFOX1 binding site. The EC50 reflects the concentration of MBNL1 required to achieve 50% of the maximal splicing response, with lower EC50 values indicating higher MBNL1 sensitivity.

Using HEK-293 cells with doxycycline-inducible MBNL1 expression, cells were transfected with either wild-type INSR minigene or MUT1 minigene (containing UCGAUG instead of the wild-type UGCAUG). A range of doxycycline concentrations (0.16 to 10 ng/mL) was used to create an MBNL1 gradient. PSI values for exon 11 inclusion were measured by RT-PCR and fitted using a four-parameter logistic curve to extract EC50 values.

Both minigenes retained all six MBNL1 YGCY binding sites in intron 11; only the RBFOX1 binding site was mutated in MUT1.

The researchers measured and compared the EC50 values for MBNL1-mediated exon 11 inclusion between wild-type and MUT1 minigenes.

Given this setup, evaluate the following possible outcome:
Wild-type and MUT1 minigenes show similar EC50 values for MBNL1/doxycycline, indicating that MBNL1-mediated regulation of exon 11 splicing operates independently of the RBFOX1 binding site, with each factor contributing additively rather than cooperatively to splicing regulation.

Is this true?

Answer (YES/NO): NO